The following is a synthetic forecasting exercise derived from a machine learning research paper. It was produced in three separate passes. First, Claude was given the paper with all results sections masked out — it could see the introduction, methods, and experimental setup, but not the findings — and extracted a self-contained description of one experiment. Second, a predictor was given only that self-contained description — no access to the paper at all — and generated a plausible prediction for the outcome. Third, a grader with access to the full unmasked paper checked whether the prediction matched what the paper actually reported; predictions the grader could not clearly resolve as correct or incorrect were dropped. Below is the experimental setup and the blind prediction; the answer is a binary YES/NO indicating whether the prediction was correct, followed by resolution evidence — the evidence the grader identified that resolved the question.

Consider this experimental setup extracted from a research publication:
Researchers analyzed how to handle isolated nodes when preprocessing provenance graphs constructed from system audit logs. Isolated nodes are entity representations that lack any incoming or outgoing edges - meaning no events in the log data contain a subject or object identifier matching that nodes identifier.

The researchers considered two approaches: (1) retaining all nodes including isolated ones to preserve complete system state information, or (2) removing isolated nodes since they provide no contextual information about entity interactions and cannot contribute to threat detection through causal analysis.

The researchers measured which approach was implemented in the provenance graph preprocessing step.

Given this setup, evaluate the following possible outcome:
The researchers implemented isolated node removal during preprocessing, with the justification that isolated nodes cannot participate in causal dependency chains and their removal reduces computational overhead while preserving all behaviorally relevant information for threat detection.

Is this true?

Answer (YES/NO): YES